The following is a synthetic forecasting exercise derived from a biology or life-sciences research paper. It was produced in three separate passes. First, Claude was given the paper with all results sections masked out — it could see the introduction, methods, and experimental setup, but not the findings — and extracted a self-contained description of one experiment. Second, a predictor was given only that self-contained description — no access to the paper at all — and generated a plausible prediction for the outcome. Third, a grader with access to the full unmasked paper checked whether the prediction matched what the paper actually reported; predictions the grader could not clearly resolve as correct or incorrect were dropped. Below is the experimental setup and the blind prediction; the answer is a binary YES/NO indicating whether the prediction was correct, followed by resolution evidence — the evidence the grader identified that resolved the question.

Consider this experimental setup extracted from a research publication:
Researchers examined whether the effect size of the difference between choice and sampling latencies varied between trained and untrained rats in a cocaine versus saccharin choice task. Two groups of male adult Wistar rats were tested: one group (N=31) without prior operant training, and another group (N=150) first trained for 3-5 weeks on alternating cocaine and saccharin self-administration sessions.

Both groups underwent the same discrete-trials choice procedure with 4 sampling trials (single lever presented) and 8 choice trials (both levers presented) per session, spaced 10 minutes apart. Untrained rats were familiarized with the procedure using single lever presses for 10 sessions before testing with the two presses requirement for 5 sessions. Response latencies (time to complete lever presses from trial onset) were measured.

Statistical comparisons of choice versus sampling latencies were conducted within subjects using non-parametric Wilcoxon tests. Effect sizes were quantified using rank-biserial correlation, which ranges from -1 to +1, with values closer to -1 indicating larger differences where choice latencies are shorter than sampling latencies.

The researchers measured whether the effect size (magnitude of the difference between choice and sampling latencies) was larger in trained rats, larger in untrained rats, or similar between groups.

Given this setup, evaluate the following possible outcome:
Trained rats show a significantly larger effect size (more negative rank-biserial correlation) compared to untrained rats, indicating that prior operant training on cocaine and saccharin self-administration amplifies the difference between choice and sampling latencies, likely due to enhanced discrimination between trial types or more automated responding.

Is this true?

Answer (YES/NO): NO